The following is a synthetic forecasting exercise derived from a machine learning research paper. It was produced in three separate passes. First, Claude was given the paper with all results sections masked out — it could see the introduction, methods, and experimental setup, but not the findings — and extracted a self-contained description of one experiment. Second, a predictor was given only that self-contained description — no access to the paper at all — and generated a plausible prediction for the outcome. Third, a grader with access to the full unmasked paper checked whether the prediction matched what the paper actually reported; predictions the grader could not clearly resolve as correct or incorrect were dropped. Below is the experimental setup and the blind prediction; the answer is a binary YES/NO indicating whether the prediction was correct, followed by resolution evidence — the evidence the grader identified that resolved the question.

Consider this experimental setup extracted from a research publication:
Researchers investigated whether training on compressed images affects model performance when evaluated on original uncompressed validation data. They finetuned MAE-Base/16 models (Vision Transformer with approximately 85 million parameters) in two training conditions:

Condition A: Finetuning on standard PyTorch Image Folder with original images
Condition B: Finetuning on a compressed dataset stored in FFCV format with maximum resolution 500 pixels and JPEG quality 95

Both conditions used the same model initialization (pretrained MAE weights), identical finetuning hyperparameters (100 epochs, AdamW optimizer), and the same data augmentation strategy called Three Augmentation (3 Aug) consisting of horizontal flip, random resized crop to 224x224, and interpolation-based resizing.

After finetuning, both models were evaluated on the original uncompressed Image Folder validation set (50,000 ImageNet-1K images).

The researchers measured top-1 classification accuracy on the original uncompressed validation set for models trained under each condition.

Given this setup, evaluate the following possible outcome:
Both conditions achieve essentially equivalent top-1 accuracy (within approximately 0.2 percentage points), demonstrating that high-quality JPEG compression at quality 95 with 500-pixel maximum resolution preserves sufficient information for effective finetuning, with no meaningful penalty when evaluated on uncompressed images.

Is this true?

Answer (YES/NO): NO